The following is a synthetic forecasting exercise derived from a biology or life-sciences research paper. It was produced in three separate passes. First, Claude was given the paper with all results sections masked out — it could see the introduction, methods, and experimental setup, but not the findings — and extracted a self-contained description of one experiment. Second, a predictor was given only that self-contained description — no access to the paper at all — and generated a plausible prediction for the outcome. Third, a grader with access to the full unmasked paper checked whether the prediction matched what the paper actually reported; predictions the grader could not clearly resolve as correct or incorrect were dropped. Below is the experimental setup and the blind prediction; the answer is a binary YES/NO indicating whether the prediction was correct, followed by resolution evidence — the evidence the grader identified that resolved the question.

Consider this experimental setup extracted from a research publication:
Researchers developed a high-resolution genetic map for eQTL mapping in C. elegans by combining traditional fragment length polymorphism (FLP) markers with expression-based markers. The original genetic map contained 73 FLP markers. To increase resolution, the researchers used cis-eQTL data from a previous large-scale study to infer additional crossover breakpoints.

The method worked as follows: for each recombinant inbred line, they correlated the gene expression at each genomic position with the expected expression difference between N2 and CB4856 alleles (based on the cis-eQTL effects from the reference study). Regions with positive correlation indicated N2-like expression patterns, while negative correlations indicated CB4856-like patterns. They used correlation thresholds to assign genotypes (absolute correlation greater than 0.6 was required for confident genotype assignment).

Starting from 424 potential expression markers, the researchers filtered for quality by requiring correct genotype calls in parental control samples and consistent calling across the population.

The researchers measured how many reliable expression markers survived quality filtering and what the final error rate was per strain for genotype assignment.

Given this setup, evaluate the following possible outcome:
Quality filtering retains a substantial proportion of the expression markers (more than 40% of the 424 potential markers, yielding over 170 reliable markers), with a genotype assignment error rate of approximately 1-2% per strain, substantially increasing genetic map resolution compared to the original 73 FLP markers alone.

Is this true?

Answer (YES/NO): NO